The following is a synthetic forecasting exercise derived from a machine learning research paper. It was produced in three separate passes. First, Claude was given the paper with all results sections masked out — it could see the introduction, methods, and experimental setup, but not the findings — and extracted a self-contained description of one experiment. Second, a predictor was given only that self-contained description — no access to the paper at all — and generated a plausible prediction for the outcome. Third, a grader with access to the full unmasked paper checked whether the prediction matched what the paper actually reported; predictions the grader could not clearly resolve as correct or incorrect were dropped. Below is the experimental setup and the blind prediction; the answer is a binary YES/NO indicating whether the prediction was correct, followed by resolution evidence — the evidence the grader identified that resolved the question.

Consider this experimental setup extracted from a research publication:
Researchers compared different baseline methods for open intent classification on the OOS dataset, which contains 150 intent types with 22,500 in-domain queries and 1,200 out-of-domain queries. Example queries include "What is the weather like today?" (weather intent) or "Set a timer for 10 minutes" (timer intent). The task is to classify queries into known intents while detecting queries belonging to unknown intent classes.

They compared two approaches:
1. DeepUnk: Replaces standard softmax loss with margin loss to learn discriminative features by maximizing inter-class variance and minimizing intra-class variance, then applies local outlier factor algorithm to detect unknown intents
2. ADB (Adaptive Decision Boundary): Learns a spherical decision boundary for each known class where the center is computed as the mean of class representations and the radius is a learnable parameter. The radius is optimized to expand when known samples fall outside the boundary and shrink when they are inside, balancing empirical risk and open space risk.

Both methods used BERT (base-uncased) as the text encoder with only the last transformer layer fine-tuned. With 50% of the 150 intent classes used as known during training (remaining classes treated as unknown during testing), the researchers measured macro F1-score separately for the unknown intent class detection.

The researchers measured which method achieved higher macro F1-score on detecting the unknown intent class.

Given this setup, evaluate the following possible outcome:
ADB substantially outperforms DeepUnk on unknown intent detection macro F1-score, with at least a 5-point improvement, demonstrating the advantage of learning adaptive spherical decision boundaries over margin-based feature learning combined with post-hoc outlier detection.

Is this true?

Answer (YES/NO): NO